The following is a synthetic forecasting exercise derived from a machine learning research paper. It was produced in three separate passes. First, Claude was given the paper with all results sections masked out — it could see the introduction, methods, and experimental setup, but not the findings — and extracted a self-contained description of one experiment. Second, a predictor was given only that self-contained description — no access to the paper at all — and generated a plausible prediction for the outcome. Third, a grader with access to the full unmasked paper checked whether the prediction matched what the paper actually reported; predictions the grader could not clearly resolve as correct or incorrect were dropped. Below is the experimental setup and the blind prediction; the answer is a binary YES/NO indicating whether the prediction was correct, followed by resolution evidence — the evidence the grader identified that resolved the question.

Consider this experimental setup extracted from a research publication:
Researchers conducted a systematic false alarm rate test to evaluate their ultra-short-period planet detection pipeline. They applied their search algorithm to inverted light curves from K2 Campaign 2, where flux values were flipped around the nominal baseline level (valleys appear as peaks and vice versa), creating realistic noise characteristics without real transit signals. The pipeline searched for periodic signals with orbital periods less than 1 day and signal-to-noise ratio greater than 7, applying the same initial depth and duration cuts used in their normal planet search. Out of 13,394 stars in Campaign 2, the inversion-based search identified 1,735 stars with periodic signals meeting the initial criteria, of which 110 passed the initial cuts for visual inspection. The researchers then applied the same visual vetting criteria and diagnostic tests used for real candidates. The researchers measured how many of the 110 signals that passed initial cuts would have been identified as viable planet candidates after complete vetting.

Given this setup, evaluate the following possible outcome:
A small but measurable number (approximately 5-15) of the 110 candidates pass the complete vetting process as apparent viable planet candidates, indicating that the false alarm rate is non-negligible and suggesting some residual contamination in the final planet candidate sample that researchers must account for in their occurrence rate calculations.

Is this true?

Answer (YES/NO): NO